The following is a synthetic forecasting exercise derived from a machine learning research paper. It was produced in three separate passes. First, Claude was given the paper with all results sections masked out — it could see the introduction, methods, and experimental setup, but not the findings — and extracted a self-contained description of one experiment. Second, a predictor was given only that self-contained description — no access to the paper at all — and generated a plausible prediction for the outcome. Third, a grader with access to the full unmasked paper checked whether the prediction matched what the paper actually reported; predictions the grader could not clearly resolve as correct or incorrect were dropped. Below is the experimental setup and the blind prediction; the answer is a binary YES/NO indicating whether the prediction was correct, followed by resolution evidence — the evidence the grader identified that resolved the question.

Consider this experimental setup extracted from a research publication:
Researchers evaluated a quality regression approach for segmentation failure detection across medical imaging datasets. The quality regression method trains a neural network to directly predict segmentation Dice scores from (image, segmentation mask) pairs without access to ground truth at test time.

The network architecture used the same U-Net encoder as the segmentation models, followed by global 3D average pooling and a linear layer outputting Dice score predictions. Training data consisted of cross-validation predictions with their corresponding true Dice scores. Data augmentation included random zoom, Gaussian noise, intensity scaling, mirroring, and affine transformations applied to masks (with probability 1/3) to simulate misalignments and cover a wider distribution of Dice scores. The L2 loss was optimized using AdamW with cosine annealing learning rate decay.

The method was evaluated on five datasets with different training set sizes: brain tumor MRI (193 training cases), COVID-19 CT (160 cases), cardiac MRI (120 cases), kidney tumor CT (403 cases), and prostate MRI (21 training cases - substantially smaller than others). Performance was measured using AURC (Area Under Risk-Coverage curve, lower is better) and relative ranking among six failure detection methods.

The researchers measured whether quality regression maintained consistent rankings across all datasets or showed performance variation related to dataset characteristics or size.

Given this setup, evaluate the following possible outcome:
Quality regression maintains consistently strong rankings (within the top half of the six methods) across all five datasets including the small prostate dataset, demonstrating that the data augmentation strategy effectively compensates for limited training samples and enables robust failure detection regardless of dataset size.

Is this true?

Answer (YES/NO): NO